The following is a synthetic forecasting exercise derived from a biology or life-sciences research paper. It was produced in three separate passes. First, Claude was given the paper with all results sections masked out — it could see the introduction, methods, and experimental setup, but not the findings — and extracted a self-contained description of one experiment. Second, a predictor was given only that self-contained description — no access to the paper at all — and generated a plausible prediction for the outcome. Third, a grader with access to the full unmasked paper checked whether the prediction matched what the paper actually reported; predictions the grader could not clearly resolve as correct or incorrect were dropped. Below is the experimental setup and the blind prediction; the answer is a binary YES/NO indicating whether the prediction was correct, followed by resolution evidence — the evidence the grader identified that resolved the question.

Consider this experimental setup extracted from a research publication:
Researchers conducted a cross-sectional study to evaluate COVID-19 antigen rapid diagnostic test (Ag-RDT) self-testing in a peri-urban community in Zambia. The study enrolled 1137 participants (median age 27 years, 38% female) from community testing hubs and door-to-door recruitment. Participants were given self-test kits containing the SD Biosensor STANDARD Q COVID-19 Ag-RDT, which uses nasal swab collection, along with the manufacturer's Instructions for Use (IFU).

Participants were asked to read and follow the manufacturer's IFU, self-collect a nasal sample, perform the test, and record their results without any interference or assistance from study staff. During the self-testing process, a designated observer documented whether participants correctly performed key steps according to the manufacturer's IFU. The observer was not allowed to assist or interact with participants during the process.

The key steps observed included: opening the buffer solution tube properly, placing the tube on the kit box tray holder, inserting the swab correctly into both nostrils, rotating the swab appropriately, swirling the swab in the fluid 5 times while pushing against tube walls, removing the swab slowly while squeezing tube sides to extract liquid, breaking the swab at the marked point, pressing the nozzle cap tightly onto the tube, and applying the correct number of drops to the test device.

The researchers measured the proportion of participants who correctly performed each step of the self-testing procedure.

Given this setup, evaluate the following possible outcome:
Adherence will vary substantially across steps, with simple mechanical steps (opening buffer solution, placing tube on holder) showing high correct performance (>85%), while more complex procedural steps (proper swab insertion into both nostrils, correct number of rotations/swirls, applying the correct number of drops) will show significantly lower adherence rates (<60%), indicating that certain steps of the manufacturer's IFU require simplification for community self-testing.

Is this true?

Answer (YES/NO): NO